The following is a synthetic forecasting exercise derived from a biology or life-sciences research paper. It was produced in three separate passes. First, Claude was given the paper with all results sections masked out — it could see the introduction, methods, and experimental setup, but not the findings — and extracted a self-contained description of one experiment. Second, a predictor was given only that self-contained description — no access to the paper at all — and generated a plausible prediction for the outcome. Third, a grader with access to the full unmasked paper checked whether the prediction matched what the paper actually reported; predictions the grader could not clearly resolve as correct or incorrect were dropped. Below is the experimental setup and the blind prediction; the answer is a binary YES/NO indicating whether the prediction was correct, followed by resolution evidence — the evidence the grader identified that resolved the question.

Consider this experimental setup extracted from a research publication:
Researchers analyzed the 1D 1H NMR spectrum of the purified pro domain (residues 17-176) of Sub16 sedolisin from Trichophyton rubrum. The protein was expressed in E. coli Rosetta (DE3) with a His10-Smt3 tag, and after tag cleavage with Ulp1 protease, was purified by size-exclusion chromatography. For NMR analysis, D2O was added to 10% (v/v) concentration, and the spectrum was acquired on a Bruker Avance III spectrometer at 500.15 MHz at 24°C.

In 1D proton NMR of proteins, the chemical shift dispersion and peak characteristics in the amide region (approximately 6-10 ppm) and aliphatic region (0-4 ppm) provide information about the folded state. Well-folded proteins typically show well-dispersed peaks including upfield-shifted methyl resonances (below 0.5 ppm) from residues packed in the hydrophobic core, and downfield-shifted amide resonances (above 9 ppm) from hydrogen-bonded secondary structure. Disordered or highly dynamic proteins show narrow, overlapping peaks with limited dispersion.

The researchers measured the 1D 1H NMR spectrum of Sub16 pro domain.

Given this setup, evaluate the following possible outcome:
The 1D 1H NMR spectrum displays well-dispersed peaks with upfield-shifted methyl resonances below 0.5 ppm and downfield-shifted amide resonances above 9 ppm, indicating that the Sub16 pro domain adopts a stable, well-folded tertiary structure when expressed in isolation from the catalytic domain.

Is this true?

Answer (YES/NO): YES